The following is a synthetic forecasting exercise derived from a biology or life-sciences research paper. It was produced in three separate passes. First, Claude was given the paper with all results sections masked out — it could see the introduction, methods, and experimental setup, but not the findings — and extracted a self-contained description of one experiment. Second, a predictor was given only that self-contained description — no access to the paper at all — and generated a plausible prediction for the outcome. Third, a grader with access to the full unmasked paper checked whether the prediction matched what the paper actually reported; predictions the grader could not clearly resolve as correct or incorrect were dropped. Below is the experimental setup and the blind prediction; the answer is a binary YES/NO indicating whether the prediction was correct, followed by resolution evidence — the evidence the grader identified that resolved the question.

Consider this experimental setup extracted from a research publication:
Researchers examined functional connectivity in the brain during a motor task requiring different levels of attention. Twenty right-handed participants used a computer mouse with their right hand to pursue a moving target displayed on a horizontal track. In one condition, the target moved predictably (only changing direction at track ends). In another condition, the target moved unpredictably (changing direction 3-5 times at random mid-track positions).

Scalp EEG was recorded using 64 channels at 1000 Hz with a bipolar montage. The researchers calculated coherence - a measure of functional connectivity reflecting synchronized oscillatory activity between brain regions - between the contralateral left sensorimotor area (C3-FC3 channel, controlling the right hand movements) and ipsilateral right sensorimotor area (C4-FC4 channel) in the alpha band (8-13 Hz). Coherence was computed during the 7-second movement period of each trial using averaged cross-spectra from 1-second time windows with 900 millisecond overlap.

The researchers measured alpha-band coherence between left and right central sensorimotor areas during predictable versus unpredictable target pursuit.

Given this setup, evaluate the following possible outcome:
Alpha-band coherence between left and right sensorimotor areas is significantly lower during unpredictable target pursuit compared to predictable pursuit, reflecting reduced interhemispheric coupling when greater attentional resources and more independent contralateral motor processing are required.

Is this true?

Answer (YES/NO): NO